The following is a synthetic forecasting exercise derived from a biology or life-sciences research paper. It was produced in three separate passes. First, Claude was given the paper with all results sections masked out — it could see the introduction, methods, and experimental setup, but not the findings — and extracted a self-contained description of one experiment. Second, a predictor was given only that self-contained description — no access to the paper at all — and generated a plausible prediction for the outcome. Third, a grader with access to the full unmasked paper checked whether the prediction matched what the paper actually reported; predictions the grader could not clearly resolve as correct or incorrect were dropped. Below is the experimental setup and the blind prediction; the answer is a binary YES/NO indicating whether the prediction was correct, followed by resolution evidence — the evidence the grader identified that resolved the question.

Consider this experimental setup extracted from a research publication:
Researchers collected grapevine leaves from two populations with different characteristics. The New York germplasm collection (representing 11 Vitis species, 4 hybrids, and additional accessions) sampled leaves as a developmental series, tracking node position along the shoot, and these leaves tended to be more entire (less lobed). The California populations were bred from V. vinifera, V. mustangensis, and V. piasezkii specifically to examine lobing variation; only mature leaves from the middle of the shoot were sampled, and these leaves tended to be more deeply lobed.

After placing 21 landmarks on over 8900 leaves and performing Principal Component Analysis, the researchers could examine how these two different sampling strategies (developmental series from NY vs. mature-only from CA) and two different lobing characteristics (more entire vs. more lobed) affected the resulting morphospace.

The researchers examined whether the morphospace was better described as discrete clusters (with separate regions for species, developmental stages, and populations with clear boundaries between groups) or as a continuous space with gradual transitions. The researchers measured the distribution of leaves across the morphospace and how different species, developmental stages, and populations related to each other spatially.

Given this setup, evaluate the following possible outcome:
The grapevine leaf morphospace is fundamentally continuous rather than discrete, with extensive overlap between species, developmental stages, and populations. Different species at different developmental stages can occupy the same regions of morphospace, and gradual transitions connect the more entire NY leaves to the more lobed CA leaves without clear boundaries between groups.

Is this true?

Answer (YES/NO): NO